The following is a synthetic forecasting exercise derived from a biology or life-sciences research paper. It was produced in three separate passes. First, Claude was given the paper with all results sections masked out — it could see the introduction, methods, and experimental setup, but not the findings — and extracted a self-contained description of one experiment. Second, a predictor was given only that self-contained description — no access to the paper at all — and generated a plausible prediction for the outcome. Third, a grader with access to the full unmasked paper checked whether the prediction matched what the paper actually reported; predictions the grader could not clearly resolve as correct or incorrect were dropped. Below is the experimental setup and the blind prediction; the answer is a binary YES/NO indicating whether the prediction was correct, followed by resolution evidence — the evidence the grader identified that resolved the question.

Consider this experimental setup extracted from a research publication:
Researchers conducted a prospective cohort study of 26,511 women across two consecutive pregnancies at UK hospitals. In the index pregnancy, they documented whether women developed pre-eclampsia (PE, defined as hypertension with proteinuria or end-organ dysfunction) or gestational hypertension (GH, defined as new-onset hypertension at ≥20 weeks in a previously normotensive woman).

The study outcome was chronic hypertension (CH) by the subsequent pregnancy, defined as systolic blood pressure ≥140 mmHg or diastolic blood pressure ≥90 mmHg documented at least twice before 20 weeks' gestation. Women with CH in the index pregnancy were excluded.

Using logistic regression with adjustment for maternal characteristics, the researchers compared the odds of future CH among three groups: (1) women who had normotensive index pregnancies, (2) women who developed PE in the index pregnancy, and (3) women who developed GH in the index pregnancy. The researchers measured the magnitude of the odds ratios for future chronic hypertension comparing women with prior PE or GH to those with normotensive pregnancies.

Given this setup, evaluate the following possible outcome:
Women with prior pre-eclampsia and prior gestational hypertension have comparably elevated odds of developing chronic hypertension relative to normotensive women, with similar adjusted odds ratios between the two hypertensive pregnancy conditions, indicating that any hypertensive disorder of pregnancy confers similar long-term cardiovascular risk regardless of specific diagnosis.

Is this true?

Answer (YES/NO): YES